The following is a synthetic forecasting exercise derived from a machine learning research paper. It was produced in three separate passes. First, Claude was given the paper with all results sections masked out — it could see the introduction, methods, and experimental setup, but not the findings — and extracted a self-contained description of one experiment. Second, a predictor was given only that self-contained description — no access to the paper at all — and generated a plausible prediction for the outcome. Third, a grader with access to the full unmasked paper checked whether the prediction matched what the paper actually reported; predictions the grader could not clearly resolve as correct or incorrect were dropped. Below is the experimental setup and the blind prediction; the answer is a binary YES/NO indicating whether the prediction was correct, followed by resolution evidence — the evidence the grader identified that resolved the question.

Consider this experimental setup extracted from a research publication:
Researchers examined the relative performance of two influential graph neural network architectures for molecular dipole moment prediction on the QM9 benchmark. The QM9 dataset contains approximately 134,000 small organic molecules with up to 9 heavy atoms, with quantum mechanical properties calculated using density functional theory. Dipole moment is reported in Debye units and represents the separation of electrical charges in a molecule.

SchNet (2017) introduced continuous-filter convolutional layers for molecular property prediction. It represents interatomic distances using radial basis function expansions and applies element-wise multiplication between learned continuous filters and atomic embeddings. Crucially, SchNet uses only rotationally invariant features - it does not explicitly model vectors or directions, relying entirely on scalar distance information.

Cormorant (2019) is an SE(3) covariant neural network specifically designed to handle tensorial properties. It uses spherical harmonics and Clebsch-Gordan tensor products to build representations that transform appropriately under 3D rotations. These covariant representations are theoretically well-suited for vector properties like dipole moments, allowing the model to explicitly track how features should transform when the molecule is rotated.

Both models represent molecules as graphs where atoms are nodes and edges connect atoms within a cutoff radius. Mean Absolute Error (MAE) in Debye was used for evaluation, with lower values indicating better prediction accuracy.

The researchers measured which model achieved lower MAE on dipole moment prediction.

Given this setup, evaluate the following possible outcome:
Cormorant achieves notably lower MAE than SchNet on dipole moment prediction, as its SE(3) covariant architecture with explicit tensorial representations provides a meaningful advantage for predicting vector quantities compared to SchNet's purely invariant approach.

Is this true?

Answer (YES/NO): NO